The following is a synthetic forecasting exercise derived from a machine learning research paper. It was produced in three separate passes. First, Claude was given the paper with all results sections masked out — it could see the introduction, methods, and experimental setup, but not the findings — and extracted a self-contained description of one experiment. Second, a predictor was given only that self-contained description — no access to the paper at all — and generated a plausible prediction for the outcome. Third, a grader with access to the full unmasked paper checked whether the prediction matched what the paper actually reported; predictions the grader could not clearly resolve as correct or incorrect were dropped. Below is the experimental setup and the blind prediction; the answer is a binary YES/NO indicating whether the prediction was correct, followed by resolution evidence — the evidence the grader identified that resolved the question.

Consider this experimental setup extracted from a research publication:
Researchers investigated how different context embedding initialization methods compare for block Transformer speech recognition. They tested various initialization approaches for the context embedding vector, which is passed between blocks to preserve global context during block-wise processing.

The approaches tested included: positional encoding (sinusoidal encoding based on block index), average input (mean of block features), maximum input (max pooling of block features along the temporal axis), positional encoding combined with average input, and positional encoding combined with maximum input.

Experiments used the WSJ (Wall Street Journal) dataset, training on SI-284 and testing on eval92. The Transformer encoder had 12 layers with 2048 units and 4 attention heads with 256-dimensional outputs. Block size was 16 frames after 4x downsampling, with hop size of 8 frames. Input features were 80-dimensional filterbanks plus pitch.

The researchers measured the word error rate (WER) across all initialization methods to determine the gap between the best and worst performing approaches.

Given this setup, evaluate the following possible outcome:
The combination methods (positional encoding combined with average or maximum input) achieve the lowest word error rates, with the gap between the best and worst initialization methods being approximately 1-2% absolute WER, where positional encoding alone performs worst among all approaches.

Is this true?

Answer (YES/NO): NO